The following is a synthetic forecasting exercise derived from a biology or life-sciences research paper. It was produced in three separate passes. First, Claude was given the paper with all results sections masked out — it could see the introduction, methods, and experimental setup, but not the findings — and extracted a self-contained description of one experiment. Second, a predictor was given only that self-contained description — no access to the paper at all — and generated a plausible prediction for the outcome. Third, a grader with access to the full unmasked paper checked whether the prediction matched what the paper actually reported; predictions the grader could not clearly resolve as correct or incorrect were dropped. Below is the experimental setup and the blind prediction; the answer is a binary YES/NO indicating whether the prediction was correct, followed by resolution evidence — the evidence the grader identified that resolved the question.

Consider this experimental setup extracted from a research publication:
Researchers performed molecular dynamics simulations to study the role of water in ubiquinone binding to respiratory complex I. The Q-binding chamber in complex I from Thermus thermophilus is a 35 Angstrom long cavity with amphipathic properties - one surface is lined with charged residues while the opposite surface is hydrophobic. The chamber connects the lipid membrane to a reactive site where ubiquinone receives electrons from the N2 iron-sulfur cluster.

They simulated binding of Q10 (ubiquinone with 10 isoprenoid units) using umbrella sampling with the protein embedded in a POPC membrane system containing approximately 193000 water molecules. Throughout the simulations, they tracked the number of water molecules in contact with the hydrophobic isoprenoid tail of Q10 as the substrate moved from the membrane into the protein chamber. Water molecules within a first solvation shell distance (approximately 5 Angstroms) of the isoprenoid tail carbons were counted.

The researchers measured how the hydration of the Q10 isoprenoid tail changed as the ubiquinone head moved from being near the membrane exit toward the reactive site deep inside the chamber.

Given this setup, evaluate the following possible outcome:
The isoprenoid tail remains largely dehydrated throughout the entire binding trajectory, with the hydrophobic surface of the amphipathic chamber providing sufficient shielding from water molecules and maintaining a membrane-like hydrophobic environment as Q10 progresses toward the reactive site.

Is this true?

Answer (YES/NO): NO